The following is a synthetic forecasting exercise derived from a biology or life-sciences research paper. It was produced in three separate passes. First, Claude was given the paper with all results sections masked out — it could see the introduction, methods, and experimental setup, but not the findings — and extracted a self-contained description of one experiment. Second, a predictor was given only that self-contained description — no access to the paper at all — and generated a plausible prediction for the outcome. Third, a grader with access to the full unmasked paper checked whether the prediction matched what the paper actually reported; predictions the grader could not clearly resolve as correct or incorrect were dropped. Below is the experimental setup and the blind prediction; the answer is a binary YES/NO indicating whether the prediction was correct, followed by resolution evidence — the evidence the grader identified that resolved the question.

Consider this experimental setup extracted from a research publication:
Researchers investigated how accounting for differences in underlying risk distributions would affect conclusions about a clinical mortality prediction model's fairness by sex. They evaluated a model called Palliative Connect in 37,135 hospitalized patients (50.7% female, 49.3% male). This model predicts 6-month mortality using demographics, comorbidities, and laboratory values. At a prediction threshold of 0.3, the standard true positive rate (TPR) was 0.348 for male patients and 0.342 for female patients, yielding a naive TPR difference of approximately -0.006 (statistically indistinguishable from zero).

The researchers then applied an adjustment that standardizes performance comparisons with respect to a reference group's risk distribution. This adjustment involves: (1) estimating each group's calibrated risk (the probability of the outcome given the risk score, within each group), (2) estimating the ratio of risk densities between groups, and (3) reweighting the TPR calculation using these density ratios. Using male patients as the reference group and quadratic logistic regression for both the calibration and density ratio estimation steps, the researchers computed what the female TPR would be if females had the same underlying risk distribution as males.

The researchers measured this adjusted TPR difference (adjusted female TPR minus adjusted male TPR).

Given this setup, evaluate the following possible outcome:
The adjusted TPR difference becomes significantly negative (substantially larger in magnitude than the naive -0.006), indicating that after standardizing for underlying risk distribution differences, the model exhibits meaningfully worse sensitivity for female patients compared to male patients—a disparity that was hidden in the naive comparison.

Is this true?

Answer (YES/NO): YES